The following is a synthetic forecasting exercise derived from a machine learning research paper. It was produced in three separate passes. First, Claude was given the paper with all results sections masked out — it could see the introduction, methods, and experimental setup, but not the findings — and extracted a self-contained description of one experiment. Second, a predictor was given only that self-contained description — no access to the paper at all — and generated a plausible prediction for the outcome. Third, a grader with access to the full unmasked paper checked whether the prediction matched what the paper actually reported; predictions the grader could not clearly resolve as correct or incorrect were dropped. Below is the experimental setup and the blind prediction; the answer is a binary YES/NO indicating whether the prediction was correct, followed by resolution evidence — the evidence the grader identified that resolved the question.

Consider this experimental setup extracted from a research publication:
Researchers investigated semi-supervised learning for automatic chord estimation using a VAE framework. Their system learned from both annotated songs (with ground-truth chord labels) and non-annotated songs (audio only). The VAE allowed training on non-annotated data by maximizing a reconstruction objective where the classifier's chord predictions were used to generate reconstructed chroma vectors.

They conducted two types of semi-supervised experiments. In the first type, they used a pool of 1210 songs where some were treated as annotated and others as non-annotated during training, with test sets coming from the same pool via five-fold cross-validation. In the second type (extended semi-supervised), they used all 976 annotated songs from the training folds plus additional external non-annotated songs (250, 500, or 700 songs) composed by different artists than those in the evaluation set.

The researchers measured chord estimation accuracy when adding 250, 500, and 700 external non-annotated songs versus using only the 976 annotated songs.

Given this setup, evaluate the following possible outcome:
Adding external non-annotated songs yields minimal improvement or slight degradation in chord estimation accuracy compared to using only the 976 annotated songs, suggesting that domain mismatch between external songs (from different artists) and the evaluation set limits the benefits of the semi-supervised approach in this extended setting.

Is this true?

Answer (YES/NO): YES